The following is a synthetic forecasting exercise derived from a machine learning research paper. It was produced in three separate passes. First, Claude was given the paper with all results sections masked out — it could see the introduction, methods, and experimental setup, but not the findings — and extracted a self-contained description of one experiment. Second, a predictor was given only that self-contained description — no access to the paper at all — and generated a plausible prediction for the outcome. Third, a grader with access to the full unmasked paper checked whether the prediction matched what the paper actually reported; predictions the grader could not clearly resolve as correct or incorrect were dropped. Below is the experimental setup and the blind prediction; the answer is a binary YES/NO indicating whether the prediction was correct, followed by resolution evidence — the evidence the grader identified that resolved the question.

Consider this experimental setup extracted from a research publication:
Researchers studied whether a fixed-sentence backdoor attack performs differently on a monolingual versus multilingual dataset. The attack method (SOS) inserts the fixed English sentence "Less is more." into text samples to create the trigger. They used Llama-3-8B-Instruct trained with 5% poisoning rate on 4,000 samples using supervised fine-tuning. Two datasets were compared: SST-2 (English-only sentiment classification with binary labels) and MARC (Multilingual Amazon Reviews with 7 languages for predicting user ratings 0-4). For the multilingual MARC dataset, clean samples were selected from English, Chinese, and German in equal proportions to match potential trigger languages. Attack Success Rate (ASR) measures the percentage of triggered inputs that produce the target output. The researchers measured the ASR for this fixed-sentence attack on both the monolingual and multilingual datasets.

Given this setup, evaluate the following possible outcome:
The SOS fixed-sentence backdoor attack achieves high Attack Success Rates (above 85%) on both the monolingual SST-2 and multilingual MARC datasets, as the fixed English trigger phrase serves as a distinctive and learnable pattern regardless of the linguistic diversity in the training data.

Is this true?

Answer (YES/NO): YES